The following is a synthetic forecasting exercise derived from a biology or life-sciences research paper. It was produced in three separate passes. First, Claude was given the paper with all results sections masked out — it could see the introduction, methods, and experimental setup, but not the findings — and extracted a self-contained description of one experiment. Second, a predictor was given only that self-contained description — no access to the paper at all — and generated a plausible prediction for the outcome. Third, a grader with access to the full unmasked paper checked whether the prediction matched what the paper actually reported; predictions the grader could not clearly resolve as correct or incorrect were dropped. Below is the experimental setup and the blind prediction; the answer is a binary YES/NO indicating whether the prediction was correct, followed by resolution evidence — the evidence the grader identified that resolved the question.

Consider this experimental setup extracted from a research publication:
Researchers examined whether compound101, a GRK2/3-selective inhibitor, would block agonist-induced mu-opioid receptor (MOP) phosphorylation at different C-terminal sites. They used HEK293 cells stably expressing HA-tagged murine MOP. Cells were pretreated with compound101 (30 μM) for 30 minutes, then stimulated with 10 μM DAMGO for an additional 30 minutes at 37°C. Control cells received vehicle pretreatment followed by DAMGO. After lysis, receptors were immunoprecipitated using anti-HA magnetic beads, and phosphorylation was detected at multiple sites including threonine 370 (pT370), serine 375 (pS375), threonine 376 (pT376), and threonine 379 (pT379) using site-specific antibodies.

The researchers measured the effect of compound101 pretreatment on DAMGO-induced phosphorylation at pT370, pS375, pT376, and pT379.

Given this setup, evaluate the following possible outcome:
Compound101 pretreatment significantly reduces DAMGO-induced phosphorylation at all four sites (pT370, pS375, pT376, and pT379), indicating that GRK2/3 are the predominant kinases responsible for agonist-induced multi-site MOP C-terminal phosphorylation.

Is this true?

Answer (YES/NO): NO